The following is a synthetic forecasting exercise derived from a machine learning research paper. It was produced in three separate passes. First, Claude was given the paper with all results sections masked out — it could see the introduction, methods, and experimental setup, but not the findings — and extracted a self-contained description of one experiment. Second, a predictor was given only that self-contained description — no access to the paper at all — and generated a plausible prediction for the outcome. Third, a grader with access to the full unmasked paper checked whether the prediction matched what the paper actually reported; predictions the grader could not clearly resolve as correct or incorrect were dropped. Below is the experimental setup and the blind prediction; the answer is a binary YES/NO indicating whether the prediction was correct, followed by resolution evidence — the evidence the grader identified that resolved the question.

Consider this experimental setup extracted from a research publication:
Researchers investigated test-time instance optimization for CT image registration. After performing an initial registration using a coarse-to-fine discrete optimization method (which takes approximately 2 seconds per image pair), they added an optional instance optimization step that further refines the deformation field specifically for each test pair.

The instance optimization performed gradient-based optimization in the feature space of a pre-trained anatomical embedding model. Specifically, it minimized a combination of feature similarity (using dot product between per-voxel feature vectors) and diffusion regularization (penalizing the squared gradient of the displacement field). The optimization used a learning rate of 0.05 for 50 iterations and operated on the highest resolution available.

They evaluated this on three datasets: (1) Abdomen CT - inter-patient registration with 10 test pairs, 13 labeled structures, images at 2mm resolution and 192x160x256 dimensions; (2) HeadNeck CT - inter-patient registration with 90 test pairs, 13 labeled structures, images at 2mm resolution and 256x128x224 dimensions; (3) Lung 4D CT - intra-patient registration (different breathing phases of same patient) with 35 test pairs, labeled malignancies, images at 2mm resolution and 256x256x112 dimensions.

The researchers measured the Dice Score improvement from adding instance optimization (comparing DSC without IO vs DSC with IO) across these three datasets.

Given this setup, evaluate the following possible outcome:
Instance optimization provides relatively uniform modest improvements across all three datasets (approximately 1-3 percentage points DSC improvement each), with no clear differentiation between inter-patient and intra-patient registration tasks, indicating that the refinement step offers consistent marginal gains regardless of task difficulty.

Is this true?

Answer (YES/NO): NO